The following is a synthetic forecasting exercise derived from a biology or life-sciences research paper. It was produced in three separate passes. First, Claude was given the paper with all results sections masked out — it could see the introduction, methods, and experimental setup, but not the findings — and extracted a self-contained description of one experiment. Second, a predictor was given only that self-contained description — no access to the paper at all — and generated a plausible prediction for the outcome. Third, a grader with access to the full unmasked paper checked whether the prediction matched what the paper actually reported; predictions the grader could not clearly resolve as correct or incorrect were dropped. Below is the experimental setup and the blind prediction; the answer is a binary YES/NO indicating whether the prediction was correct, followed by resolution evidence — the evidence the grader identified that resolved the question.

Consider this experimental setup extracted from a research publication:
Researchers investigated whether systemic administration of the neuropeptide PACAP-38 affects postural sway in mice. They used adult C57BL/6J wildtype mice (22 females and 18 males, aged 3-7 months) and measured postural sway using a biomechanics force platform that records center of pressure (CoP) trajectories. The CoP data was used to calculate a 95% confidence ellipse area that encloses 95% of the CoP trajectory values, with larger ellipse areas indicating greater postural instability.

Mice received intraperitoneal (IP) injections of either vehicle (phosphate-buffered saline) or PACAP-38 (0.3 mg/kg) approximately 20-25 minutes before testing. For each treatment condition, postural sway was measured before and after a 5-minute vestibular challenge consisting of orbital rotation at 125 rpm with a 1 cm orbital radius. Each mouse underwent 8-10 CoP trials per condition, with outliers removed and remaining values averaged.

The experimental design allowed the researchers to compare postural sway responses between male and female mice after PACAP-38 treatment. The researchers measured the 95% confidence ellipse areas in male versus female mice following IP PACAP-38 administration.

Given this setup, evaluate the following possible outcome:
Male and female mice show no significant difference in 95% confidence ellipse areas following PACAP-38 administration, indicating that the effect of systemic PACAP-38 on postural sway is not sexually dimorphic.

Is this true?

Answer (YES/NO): NO